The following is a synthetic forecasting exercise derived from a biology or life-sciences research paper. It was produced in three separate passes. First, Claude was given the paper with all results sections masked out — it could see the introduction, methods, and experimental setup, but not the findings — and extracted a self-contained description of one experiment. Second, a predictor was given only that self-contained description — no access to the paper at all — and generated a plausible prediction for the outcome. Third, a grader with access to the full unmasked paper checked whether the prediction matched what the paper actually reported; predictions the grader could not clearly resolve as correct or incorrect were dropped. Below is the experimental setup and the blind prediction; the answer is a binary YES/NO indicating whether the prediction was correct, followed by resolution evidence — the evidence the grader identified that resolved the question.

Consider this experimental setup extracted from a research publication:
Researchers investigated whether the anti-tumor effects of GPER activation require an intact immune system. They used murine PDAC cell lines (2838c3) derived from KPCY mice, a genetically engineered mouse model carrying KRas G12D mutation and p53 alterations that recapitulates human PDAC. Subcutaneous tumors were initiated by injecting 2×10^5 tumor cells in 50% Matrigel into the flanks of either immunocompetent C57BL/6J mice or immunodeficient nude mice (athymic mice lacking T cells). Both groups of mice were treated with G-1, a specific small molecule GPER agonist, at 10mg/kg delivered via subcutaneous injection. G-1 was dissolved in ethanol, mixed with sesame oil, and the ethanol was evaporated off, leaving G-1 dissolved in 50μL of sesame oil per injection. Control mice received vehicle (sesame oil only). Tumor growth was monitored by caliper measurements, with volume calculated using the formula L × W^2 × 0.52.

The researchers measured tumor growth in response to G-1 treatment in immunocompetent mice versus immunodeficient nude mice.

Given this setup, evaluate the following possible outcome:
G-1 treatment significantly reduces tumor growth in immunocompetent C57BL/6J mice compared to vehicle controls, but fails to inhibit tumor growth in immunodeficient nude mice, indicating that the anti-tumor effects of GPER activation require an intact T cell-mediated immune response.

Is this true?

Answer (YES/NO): NO